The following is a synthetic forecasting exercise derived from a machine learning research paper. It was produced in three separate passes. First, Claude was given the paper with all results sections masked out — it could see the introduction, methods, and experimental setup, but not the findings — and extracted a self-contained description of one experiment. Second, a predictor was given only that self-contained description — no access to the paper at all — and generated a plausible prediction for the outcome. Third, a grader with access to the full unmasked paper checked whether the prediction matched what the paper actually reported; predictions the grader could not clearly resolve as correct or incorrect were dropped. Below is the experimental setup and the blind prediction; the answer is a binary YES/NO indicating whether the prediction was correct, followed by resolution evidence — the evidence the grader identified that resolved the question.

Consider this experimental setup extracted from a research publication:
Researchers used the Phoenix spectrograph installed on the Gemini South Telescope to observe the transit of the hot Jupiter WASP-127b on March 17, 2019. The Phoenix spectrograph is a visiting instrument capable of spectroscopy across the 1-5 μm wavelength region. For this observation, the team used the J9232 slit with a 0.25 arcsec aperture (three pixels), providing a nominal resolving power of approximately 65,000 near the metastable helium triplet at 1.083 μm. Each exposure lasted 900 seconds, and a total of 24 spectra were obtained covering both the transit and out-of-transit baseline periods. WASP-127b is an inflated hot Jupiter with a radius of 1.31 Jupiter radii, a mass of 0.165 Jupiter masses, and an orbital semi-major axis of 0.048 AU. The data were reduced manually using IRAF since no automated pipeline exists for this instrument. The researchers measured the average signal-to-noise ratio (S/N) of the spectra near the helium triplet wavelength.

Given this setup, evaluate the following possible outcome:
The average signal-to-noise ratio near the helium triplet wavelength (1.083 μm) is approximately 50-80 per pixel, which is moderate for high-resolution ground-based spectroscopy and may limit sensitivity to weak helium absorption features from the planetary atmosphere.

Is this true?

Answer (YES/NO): NO